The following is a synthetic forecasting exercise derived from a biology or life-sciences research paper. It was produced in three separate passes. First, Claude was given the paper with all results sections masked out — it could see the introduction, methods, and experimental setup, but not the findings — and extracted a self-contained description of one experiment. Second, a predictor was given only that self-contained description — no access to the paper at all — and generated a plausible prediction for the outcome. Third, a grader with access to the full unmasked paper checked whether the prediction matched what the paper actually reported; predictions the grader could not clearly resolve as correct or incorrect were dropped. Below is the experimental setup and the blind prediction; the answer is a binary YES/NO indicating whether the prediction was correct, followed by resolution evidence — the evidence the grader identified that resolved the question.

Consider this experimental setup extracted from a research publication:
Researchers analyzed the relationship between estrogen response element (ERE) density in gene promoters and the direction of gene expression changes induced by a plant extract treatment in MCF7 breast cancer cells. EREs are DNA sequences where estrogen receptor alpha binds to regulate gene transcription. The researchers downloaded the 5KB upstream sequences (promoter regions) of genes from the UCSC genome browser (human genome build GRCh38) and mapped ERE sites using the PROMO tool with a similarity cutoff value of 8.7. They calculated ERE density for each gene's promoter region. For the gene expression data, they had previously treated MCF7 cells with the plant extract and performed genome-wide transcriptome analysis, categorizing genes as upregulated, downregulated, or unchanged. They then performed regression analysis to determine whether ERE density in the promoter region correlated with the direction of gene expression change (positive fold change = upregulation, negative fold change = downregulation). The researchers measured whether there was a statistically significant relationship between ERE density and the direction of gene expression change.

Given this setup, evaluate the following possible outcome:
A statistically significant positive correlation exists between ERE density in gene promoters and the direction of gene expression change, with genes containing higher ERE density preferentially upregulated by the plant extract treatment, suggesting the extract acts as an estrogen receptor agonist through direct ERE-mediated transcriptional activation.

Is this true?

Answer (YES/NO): NO